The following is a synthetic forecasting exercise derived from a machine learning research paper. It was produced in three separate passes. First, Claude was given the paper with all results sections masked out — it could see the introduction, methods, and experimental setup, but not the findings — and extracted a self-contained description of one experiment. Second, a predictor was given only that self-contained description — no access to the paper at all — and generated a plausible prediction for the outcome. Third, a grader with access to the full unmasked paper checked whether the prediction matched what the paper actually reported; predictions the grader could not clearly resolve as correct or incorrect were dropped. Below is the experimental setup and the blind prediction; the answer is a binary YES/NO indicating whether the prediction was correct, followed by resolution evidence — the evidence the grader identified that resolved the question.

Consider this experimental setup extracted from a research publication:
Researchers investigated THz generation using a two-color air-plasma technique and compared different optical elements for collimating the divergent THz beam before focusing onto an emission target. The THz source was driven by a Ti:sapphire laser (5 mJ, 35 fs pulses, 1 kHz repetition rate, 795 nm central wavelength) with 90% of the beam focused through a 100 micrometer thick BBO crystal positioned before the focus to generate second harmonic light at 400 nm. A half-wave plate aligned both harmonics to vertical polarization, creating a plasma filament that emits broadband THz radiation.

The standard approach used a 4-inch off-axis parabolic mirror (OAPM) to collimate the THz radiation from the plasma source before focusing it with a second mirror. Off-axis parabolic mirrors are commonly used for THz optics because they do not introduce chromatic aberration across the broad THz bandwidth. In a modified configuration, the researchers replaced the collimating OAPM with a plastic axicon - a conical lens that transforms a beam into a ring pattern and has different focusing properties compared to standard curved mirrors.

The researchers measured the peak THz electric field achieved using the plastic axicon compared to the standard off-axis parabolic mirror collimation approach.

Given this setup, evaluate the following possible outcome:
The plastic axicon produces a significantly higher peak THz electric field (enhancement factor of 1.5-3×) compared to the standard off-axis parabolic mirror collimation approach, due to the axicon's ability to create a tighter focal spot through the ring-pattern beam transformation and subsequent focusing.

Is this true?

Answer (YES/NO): NO